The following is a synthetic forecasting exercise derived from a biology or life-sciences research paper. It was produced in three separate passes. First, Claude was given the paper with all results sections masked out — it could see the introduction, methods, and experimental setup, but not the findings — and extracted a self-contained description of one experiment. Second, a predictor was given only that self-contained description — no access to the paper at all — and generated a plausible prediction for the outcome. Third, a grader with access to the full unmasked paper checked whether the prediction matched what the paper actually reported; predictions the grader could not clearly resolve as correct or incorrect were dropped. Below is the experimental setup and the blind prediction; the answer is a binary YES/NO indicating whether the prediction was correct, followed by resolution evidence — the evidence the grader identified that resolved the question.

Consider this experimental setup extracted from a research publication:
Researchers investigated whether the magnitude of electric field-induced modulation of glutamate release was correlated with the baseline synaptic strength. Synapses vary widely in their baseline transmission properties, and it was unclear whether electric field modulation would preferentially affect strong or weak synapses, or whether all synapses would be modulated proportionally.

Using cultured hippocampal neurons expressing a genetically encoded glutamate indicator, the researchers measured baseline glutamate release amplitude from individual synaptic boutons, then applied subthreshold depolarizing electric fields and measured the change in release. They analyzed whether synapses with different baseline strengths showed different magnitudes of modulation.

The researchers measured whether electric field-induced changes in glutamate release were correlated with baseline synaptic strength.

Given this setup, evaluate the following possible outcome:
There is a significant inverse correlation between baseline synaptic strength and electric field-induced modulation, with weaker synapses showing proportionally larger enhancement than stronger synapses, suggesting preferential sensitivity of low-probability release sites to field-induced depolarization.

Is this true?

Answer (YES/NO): NO